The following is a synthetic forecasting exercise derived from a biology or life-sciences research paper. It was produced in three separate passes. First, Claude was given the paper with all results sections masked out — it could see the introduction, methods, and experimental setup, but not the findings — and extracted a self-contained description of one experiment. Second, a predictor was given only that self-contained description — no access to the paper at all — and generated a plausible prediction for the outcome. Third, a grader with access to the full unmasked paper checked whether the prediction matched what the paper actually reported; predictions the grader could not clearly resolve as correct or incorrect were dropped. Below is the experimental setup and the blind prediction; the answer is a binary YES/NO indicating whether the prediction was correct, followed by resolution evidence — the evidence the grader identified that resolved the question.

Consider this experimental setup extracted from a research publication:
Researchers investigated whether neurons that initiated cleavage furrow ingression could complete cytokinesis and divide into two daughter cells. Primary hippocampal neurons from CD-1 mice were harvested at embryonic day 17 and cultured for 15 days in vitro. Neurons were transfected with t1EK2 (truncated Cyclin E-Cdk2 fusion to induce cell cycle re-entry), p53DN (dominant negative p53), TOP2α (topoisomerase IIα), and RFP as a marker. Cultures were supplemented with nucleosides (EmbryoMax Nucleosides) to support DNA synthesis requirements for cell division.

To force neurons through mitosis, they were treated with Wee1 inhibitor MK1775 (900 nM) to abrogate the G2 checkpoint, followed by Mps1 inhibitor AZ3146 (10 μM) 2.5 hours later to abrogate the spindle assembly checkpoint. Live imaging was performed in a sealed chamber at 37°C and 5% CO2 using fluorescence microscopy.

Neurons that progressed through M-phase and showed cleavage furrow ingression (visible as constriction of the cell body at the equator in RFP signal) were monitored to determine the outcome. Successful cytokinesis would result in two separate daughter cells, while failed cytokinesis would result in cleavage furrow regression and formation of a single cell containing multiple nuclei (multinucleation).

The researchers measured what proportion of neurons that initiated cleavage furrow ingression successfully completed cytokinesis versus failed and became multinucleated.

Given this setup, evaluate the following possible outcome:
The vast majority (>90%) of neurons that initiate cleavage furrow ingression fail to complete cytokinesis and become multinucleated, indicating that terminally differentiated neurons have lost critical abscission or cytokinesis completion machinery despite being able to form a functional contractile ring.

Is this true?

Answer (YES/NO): NO